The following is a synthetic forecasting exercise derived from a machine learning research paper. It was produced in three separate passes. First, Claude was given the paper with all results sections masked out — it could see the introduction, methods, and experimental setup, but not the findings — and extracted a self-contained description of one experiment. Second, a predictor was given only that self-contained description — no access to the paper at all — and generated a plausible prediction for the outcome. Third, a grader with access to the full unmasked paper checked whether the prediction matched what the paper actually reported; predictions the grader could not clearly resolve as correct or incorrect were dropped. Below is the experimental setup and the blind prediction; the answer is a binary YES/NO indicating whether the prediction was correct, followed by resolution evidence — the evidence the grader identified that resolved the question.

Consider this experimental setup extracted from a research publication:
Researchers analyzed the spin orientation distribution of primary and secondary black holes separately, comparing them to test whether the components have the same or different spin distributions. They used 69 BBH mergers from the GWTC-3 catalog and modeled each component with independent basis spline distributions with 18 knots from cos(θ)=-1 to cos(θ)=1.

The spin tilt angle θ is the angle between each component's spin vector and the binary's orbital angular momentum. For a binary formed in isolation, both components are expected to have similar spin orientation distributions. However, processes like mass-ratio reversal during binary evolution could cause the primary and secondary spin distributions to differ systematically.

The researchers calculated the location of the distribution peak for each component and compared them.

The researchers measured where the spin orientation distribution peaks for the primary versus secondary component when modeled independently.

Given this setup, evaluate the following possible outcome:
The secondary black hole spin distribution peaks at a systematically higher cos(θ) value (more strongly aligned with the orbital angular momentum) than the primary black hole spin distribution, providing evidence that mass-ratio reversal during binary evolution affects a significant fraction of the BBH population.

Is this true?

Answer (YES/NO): NO